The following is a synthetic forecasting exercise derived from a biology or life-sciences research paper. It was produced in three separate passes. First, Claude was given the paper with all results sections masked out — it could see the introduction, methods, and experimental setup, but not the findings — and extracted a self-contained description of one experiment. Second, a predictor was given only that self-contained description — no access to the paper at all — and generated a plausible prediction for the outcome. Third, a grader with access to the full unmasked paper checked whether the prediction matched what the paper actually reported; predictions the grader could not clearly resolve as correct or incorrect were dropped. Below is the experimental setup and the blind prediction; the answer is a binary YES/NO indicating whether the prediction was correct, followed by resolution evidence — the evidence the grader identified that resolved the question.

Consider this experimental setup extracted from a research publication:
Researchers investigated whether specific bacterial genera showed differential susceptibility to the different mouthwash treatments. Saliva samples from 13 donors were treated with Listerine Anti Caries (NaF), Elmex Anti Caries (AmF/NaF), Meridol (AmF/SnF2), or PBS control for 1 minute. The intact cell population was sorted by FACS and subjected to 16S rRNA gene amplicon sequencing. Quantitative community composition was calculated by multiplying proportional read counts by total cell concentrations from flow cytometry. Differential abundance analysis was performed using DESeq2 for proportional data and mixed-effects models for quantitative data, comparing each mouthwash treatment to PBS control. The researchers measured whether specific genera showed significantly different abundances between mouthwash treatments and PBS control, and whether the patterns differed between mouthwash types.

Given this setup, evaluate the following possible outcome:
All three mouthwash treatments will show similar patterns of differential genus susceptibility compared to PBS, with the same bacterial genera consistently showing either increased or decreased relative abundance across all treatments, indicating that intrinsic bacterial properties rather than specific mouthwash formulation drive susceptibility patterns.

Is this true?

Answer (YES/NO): NO